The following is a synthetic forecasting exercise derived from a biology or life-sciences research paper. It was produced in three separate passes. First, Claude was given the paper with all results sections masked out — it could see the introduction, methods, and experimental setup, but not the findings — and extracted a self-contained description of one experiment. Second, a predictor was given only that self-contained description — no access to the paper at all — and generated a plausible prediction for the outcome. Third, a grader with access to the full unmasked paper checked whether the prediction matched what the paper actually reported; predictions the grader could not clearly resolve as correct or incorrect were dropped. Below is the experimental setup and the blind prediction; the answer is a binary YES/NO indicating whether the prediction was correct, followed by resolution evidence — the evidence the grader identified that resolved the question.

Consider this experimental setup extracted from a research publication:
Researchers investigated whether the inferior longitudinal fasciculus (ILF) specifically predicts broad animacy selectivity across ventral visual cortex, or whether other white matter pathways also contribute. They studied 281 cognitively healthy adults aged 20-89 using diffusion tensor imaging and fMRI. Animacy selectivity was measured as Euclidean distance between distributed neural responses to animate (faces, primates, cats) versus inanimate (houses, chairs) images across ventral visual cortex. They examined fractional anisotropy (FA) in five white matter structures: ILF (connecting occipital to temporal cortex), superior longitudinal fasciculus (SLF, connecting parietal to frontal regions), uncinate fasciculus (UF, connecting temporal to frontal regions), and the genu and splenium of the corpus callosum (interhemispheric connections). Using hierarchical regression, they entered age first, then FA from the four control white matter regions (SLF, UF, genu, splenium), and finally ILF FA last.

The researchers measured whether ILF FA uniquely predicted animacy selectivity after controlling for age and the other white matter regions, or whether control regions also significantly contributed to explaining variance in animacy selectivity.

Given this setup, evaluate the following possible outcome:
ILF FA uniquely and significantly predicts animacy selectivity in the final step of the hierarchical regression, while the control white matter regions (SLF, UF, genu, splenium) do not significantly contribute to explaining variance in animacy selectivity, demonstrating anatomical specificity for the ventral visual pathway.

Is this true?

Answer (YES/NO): YES